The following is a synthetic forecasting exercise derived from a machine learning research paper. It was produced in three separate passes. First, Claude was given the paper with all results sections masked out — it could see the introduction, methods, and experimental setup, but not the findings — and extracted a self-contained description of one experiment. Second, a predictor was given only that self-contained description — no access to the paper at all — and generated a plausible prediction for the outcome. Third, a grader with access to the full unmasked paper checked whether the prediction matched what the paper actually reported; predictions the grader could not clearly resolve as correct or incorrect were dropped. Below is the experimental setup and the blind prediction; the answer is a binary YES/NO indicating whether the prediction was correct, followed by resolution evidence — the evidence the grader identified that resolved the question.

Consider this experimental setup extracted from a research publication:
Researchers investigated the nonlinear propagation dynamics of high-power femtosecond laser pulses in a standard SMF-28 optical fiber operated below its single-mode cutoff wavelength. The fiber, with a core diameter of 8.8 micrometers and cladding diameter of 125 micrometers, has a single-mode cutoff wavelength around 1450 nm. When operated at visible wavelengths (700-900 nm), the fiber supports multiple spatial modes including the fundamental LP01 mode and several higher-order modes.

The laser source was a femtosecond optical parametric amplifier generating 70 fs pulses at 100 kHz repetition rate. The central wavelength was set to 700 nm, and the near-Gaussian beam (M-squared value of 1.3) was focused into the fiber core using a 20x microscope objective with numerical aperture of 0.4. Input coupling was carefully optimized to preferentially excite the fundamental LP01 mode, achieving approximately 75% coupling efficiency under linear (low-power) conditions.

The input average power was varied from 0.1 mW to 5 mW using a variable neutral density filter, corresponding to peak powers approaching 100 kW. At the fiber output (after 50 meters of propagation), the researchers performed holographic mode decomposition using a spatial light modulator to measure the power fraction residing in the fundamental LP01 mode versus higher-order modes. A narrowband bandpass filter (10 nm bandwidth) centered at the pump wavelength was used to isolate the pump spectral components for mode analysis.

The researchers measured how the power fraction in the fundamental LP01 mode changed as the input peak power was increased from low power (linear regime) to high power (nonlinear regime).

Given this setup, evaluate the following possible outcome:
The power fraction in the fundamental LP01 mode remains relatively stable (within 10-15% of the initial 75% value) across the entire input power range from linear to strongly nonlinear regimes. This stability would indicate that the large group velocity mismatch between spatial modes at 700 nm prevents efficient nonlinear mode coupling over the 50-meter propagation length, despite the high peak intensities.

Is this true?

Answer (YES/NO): NO